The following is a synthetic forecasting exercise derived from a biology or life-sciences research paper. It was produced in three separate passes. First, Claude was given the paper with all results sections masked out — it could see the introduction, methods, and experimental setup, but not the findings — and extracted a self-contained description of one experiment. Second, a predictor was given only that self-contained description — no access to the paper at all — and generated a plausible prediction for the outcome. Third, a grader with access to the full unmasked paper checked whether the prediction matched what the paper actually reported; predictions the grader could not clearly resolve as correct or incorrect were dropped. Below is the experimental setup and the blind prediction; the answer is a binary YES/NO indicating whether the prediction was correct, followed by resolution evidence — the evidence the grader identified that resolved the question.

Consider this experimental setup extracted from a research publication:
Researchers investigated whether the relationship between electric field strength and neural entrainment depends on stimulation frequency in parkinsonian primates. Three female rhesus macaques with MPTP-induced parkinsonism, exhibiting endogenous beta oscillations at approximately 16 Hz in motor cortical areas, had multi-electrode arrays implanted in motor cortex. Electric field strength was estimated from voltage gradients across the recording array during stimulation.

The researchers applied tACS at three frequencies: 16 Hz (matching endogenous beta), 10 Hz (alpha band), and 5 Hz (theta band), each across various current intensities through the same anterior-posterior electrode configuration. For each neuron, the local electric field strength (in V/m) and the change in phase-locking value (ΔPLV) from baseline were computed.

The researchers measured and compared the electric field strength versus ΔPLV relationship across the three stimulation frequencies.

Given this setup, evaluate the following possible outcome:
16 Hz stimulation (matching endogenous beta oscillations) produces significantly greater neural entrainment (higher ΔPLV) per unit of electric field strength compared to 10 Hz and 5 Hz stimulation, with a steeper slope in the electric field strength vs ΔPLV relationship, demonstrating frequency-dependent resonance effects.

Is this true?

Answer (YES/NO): YES